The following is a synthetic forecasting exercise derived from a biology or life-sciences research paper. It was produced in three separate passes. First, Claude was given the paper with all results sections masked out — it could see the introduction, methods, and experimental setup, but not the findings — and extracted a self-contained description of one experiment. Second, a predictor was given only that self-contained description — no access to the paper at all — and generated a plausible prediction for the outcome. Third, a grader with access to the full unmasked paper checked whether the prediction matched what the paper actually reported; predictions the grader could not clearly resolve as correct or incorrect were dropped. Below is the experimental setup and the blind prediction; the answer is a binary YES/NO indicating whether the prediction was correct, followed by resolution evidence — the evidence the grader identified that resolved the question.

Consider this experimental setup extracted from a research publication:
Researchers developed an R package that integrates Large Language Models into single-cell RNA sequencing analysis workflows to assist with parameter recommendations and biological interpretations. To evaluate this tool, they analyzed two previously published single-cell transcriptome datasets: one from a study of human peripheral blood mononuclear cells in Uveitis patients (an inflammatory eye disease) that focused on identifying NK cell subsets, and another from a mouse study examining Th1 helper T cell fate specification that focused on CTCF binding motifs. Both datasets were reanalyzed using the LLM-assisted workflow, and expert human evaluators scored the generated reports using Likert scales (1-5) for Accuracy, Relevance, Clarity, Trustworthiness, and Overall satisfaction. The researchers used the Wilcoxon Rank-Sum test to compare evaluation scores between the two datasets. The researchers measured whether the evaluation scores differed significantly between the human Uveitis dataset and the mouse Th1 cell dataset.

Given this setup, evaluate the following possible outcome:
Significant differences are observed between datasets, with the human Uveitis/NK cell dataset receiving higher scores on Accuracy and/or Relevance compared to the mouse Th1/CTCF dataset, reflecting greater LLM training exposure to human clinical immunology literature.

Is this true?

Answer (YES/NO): NO